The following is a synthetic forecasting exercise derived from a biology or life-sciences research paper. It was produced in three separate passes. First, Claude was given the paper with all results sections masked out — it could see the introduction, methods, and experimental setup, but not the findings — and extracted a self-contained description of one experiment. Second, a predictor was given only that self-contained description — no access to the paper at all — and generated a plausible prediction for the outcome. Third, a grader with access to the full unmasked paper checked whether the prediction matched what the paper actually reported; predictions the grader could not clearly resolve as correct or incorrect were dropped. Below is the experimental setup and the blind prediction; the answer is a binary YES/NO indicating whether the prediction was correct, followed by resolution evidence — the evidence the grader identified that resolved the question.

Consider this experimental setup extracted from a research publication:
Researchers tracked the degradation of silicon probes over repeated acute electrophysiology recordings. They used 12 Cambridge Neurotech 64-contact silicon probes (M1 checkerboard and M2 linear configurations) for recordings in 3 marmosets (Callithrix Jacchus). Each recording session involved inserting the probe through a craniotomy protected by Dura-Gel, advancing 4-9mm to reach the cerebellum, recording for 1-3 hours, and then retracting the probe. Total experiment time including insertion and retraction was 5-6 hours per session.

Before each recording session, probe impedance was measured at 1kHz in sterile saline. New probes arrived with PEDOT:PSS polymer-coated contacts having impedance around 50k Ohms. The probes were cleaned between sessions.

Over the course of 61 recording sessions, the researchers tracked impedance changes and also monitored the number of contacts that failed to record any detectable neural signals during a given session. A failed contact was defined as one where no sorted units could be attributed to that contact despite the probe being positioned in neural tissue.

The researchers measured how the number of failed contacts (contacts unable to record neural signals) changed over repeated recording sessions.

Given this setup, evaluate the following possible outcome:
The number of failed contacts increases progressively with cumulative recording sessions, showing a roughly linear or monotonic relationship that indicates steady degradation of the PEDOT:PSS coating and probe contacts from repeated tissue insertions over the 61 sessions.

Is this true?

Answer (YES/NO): YES